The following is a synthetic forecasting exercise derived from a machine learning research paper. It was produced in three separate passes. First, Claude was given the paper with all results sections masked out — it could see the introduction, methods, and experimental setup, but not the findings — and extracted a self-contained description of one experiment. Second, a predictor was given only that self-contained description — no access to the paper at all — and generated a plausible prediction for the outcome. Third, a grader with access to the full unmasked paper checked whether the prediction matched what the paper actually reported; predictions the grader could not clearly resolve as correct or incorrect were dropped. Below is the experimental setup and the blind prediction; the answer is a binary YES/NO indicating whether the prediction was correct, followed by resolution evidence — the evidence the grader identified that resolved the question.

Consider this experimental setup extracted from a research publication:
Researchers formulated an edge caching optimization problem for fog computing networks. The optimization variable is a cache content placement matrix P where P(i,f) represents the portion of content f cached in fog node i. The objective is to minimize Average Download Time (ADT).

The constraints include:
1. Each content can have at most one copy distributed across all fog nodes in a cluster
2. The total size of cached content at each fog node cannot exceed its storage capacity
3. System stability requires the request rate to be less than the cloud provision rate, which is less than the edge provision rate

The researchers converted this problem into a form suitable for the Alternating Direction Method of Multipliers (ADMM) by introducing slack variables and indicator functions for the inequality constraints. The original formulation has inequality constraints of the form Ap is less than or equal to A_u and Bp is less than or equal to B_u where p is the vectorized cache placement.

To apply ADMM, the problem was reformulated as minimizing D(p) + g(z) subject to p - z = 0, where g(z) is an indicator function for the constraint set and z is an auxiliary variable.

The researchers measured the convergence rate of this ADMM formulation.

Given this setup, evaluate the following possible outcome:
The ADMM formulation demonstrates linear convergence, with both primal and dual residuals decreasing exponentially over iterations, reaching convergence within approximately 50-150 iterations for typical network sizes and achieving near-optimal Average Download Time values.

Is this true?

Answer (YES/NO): NO